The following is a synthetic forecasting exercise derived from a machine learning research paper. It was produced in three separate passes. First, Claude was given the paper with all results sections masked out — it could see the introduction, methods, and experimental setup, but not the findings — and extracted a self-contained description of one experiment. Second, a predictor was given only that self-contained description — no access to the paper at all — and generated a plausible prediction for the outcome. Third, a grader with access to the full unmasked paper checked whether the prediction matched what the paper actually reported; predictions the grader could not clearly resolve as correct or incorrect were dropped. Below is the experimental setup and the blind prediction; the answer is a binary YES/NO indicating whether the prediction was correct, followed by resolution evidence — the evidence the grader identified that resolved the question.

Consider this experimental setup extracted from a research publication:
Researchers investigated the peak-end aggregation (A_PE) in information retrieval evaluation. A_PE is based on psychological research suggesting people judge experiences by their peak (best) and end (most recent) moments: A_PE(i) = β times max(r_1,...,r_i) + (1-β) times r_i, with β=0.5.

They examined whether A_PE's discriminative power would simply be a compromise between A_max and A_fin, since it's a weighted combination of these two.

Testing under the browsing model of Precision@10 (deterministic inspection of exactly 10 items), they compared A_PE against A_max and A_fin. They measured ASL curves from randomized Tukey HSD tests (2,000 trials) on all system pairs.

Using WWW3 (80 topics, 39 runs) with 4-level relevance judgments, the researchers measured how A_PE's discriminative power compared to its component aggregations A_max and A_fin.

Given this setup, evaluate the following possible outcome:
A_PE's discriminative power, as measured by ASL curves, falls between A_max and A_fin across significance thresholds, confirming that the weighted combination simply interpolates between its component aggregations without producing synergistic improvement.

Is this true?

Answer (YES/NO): NO